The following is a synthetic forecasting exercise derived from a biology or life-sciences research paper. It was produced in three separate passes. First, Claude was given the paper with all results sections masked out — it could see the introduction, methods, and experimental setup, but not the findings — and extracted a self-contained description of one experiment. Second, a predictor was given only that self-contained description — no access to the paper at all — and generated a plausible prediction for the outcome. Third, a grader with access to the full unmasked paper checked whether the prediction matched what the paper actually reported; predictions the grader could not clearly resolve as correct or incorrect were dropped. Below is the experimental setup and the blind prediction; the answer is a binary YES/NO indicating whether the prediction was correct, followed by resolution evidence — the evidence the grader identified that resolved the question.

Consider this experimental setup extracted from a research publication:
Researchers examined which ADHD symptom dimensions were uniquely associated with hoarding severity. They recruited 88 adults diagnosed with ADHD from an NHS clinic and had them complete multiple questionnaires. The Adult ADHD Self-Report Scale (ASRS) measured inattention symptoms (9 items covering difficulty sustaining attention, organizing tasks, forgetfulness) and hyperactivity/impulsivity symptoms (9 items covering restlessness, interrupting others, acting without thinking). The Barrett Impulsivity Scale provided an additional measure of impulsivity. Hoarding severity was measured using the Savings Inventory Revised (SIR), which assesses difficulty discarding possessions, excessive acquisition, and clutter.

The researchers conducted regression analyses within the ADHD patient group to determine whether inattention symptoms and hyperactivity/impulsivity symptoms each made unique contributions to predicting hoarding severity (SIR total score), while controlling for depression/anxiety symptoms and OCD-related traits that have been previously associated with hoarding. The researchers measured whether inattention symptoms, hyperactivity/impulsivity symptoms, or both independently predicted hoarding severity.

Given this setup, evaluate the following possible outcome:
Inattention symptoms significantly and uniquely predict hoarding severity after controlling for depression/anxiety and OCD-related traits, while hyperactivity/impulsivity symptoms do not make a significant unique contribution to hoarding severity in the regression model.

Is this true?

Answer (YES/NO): YES